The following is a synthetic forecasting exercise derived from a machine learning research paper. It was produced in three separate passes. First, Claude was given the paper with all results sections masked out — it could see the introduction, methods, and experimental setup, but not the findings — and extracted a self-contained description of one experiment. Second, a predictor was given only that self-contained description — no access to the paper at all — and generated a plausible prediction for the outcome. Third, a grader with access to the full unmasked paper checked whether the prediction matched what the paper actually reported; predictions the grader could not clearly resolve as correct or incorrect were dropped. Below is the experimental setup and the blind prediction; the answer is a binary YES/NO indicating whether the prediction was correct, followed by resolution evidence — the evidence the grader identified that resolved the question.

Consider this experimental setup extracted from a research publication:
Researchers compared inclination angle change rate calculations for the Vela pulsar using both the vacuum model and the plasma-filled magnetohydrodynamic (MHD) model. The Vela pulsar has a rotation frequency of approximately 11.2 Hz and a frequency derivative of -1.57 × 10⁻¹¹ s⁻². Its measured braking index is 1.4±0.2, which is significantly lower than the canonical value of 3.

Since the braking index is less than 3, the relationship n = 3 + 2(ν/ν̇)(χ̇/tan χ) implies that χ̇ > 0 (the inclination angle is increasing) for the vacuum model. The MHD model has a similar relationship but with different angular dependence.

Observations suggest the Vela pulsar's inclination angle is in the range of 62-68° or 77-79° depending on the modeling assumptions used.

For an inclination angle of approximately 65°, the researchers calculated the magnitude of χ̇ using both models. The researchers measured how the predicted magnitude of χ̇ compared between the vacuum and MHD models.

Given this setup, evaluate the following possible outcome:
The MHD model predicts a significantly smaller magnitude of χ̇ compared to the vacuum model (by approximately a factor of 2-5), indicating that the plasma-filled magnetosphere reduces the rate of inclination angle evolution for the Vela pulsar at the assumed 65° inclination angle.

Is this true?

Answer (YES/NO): NO